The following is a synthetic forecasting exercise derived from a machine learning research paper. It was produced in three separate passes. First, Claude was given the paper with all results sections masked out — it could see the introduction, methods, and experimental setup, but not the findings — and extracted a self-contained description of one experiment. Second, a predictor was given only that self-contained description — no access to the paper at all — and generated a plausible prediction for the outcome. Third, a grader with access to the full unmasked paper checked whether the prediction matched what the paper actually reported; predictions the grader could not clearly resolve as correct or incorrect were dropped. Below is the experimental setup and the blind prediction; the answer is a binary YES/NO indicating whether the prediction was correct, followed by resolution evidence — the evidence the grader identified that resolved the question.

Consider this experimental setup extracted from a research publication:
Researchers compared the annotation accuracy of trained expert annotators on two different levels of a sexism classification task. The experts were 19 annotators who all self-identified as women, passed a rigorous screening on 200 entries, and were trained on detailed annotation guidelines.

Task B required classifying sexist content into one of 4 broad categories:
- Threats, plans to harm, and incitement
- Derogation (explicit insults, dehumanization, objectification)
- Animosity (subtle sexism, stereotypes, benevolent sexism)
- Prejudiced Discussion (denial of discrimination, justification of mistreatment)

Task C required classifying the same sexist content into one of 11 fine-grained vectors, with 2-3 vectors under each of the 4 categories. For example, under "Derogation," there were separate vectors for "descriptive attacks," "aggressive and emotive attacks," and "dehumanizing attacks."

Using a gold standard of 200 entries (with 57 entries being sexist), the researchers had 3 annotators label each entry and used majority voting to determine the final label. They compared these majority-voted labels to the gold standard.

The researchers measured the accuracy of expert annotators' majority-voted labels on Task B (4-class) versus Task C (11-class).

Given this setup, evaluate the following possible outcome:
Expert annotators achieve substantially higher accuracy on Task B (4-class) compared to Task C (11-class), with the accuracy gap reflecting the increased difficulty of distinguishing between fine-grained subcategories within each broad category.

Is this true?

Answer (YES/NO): YES